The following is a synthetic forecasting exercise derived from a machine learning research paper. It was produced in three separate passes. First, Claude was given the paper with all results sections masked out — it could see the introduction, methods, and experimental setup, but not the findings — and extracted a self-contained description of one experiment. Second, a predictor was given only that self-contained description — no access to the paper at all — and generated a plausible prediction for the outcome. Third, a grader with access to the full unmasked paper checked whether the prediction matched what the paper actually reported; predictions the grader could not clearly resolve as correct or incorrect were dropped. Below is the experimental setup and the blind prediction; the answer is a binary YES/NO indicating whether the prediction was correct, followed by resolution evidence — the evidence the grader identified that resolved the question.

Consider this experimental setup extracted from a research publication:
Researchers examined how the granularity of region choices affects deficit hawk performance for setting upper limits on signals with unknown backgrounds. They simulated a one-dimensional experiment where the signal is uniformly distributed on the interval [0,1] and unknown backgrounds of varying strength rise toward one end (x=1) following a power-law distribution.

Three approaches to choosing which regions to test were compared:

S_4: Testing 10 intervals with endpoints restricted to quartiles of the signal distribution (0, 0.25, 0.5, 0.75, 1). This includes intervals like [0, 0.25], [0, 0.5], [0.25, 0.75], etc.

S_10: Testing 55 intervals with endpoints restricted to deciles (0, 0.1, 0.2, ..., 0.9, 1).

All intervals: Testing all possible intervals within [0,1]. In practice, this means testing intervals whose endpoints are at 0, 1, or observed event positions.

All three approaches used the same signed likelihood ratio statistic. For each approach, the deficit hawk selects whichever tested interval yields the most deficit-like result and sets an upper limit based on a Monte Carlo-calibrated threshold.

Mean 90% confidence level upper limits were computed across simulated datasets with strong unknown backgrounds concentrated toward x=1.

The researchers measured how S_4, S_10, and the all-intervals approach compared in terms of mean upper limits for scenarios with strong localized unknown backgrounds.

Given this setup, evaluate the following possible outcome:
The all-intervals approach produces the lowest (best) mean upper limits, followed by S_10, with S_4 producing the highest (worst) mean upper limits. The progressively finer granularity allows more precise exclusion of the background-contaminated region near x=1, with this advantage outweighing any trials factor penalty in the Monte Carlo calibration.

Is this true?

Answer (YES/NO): NO